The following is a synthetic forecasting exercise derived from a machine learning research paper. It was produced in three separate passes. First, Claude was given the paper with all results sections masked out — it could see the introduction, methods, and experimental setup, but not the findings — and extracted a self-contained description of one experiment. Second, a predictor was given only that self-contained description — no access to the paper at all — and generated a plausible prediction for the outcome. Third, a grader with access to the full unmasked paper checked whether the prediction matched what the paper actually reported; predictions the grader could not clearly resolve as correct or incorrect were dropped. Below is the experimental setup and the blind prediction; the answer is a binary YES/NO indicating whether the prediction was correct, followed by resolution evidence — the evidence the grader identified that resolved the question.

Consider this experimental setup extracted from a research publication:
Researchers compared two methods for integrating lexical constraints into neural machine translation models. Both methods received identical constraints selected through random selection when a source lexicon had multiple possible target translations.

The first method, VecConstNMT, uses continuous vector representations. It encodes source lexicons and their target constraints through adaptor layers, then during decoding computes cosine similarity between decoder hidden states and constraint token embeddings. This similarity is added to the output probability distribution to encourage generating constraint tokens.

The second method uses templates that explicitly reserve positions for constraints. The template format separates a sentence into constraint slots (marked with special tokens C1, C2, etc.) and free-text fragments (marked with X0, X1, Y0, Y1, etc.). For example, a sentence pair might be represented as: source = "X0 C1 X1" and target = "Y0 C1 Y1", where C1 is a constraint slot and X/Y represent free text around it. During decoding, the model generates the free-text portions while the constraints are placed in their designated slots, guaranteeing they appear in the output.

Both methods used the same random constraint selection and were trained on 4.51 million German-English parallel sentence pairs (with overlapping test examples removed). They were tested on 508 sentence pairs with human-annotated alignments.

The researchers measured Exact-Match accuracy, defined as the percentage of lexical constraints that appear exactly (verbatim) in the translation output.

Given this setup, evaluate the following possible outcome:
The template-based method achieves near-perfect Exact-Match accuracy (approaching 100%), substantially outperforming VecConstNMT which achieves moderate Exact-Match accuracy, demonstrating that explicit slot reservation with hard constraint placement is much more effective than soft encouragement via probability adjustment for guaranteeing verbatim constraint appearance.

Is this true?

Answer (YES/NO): NO